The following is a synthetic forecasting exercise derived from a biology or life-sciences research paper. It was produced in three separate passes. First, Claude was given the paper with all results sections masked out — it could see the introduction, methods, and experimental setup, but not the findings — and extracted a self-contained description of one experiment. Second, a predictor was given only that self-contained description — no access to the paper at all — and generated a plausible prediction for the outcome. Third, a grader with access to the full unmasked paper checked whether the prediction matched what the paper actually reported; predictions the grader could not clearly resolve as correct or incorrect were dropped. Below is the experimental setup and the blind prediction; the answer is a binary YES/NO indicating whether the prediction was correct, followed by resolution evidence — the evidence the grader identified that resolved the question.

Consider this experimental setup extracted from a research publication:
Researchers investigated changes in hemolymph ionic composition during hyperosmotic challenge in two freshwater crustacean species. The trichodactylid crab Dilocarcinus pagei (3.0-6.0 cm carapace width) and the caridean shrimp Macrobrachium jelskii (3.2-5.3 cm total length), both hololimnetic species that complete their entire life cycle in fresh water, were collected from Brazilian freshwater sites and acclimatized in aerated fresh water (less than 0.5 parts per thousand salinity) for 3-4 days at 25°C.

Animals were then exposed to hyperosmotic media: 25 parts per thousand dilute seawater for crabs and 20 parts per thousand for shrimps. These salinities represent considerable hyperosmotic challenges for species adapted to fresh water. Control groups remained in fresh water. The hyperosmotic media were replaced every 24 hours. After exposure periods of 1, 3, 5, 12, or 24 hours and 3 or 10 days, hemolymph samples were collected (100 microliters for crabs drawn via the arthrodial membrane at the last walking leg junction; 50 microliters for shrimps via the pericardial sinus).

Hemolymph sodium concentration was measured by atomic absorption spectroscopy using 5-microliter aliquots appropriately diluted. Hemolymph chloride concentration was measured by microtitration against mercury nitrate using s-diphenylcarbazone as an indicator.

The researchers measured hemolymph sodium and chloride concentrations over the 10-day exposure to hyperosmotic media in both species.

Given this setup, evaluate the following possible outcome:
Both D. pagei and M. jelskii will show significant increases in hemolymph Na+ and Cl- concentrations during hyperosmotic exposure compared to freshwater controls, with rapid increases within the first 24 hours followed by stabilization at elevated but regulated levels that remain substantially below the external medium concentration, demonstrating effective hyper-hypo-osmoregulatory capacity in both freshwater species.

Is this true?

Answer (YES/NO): NO